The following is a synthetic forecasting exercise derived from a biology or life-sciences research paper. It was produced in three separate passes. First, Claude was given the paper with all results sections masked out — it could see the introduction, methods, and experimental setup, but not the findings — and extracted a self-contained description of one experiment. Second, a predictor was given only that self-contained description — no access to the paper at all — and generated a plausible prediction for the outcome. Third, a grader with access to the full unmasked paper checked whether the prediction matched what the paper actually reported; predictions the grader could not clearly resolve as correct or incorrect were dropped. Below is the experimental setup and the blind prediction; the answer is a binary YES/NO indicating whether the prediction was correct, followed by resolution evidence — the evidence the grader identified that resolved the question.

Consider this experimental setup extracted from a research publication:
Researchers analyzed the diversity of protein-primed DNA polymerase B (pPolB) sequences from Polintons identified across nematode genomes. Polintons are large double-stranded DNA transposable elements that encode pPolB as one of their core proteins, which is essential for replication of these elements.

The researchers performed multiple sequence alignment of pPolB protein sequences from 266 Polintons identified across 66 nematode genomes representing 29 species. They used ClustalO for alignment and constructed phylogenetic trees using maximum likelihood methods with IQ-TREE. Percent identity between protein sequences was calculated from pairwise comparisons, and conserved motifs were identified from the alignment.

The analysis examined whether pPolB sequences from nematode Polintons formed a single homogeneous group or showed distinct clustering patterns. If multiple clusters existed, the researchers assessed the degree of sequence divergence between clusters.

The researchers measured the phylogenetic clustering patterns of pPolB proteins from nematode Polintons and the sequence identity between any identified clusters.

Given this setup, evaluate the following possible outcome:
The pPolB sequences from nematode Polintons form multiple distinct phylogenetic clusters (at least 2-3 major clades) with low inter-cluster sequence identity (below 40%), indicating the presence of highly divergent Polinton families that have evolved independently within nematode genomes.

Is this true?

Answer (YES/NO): NO